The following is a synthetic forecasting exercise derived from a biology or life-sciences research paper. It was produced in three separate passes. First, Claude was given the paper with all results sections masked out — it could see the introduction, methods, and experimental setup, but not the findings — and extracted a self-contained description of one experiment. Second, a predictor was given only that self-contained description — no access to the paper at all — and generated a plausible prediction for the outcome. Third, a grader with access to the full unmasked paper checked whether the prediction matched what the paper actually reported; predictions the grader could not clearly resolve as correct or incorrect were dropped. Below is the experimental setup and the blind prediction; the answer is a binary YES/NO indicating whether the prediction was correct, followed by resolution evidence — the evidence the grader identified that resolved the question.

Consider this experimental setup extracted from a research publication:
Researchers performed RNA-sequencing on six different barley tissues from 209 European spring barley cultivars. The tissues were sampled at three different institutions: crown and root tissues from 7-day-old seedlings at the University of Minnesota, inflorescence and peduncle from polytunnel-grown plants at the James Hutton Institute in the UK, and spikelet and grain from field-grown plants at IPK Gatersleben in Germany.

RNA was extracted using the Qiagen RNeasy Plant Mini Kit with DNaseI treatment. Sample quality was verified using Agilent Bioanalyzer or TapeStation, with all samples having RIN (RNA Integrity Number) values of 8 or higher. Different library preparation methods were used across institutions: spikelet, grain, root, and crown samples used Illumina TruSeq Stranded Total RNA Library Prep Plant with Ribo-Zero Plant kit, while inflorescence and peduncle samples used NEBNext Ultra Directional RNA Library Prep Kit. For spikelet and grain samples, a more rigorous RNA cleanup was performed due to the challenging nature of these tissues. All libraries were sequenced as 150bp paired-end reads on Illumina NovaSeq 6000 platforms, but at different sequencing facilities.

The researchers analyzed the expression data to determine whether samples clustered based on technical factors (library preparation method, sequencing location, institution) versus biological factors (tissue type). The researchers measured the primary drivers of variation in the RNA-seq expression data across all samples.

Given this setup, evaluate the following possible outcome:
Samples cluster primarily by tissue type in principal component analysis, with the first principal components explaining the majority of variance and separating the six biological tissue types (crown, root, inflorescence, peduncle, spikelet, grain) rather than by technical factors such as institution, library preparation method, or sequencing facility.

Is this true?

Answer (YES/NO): YES